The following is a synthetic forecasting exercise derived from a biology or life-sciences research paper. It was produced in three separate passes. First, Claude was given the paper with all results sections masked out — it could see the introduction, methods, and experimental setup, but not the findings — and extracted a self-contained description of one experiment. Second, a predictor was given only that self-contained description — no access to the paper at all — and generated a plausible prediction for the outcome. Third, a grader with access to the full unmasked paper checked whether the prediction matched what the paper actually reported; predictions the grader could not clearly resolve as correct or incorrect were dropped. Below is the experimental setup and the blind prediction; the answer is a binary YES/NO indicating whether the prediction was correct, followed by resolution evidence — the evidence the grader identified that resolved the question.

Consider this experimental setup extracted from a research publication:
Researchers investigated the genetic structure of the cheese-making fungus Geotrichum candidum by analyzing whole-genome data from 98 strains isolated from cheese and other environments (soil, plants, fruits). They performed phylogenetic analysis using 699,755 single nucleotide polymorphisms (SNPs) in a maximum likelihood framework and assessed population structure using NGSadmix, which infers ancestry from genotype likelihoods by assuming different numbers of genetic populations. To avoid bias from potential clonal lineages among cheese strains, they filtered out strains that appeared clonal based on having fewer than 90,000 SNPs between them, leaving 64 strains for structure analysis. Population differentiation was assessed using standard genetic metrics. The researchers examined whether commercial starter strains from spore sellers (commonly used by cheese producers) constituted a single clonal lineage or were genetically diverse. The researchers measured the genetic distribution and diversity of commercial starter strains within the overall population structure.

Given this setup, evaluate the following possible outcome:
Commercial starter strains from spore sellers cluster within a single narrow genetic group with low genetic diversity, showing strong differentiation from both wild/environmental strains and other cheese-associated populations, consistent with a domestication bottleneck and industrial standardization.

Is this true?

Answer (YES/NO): NO